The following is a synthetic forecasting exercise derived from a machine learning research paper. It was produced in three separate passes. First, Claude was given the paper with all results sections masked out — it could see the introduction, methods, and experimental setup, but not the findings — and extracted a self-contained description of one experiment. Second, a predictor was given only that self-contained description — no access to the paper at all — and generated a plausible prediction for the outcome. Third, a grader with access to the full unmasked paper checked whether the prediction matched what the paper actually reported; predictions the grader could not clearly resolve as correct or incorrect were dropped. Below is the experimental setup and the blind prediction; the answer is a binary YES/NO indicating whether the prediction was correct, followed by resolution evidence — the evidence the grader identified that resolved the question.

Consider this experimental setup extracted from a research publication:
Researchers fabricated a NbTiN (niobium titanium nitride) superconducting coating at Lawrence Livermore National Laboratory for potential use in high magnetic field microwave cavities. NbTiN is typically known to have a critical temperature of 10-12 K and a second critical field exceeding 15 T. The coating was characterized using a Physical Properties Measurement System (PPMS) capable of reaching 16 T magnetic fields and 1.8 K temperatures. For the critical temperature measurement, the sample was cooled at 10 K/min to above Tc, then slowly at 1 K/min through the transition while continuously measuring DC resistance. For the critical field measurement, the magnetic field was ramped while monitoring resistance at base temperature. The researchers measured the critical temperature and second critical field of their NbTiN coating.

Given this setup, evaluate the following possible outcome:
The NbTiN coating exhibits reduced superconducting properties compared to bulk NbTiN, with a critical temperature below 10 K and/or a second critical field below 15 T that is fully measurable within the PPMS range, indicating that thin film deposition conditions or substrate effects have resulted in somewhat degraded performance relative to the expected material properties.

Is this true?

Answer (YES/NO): YES